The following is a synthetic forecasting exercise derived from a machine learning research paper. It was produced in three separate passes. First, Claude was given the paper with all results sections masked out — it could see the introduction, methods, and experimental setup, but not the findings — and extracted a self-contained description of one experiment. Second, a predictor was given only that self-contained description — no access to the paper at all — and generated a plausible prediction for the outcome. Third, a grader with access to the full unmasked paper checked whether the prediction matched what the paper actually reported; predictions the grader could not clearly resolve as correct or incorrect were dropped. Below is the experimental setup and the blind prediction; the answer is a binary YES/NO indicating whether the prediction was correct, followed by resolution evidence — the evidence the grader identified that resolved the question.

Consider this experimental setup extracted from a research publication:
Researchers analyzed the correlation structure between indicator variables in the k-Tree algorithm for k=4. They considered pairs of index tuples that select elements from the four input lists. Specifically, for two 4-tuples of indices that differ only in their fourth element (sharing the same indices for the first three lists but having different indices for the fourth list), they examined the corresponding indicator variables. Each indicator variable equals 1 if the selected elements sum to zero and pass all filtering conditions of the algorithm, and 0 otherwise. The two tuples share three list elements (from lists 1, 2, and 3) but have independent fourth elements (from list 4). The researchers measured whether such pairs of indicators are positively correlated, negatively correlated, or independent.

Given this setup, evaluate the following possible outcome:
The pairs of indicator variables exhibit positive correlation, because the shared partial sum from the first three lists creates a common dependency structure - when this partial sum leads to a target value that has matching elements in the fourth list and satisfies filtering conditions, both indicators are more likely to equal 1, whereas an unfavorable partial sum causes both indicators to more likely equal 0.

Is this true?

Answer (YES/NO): YES